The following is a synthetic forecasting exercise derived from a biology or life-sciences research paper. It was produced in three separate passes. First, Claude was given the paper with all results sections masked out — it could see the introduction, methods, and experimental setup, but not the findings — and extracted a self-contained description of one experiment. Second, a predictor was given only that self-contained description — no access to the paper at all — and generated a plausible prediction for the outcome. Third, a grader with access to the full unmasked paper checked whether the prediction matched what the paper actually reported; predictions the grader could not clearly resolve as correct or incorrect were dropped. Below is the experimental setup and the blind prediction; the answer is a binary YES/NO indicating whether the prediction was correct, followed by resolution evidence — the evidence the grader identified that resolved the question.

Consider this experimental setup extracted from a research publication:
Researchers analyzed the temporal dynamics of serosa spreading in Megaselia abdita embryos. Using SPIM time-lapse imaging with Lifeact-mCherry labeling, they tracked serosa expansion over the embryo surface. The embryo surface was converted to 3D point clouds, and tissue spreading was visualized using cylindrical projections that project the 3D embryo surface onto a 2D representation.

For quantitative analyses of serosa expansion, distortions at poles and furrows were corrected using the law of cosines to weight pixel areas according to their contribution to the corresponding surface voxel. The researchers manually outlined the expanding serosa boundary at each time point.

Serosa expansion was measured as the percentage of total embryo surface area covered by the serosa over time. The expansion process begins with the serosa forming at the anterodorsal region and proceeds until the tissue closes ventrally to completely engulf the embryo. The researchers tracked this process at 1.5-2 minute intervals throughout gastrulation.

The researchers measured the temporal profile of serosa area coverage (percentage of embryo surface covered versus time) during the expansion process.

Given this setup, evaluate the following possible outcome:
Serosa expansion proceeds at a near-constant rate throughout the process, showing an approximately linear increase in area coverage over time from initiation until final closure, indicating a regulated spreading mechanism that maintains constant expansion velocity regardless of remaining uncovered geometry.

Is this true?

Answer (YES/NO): NO